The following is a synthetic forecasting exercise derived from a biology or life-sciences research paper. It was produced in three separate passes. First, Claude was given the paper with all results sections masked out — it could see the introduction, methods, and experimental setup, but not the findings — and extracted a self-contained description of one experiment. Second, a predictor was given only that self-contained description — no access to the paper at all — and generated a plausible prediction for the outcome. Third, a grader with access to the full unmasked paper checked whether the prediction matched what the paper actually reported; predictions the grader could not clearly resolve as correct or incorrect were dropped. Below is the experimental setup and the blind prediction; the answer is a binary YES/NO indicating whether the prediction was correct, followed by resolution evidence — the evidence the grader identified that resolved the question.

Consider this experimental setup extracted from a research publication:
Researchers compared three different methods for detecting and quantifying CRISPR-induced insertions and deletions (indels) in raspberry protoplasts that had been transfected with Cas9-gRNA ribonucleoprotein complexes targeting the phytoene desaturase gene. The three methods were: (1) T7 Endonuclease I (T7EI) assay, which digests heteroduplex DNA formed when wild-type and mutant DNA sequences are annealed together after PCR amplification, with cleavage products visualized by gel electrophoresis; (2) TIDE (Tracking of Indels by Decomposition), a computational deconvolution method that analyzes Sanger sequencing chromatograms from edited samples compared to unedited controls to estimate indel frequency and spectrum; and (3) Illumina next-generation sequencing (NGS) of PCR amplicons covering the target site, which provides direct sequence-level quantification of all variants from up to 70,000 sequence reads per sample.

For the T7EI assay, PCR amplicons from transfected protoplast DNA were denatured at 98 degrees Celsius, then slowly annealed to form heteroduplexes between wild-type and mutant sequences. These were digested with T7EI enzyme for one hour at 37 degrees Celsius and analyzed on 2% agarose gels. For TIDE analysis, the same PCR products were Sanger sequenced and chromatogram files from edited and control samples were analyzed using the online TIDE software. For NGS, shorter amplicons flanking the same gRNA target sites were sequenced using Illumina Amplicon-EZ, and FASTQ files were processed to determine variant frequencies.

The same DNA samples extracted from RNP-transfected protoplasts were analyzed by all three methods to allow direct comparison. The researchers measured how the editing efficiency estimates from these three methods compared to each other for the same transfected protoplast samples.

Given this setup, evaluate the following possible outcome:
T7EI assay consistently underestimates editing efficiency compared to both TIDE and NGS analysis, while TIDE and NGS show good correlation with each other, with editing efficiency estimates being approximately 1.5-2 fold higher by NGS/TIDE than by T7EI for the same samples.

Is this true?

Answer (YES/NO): NO